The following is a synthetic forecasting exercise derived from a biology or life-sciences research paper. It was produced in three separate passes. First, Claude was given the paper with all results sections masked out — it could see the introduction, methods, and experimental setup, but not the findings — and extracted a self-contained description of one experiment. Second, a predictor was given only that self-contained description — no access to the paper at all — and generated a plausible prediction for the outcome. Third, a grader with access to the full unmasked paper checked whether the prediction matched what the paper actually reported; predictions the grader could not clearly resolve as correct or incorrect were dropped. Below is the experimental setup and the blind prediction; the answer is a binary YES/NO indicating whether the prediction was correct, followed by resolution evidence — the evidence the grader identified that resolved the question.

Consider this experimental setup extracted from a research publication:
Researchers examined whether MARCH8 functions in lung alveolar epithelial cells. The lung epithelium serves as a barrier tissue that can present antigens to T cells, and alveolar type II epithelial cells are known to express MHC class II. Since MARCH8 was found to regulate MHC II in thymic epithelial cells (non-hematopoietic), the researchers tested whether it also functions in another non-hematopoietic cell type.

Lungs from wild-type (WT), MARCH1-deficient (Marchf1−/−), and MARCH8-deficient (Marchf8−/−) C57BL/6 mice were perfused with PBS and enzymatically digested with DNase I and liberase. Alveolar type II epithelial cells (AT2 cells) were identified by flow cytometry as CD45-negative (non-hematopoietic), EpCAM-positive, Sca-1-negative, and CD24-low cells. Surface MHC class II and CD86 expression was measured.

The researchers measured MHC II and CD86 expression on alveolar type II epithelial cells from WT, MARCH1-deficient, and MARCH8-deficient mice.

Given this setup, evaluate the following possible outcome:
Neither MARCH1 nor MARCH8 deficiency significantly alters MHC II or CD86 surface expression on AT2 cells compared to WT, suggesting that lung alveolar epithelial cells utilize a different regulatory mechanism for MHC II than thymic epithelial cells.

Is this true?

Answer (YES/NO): NO